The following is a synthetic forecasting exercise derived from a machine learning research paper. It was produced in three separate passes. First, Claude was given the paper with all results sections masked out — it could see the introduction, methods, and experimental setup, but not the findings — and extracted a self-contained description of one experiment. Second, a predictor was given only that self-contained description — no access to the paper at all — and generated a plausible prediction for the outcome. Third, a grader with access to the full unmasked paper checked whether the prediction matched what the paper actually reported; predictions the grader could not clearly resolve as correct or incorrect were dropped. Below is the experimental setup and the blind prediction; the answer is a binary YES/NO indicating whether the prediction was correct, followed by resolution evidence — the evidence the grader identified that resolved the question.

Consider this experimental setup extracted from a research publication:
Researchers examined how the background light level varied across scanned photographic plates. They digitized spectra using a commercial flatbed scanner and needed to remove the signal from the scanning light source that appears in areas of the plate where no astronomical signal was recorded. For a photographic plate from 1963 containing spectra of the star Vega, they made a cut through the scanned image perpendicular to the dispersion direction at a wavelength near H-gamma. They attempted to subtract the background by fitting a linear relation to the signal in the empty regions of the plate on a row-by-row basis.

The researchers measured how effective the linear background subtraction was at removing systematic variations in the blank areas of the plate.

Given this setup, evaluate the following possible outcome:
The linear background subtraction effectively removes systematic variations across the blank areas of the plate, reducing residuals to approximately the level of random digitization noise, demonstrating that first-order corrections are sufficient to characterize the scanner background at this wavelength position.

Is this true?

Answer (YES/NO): NO